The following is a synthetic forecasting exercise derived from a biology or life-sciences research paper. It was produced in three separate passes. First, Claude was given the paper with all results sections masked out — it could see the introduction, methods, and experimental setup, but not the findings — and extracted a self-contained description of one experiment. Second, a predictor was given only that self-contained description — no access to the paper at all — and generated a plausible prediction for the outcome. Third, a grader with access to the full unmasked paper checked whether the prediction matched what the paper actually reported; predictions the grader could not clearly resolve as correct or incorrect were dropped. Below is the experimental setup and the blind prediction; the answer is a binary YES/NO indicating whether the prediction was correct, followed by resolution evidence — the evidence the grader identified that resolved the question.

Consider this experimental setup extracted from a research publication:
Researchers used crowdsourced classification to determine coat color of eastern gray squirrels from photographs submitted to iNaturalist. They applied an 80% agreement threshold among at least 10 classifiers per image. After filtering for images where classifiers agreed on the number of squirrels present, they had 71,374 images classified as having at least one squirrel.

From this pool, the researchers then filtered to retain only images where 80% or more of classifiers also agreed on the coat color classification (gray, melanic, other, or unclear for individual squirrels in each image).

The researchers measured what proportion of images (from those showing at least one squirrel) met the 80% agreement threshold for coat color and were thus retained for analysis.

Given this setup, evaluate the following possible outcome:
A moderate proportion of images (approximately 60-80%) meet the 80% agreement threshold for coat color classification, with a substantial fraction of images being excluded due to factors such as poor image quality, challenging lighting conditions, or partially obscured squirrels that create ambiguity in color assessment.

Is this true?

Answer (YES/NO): NO